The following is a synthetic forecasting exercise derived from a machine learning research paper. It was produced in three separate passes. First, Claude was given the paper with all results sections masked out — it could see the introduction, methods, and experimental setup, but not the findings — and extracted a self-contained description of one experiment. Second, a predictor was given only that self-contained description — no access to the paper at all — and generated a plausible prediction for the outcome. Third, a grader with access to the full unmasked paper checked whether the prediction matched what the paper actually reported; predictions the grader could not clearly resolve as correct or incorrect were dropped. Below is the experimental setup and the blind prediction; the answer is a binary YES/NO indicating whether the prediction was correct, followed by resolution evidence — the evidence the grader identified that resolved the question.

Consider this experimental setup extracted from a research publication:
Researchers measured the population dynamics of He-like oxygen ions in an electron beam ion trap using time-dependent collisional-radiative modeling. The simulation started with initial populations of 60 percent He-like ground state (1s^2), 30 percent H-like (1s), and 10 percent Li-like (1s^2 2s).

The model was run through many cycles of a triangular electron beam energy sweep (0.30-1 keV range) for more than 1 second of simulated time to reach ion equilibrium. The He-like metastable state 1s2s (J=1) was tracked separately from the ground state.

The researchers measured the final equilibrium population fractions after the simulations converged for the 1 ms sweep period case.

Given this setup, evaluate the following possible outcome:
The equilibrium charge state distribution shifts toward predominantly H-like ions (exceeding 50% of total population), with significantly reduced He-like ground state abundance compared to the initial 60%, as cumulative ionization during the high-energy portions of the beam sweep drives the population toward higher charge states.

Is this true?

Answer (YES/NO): NO